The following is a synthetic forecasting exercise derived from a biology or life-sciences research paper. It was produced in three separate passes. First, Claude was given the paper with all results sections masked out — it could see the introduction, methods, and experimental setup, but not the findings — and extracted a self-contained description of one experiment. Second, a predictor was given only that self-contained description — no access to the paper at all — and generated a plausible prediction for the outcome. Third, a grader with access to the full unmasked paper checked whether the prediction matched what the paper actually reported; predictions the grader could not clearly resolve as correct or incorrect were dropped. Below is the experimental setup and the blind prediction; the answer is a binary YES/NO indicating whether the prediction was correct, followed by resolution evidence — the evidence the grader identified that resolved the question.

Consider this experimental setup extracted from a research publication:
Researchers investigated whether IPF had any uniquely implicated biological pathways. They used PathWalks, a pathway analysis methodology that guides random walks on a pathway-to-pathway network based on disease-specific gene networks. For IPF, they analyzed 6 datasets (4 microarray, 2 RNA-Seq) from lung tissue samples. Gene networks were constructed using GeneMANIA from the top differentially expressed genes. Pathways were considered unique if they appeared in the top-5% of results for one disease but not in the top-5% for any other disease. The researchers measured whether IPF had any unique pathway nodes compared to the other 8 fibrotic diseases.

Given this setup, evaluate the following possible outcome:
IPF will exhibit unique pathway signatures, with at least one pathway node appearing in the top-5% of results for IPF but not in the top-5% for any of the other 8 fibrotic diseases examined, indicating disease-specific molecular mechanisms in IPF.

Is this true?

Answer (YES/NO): NO